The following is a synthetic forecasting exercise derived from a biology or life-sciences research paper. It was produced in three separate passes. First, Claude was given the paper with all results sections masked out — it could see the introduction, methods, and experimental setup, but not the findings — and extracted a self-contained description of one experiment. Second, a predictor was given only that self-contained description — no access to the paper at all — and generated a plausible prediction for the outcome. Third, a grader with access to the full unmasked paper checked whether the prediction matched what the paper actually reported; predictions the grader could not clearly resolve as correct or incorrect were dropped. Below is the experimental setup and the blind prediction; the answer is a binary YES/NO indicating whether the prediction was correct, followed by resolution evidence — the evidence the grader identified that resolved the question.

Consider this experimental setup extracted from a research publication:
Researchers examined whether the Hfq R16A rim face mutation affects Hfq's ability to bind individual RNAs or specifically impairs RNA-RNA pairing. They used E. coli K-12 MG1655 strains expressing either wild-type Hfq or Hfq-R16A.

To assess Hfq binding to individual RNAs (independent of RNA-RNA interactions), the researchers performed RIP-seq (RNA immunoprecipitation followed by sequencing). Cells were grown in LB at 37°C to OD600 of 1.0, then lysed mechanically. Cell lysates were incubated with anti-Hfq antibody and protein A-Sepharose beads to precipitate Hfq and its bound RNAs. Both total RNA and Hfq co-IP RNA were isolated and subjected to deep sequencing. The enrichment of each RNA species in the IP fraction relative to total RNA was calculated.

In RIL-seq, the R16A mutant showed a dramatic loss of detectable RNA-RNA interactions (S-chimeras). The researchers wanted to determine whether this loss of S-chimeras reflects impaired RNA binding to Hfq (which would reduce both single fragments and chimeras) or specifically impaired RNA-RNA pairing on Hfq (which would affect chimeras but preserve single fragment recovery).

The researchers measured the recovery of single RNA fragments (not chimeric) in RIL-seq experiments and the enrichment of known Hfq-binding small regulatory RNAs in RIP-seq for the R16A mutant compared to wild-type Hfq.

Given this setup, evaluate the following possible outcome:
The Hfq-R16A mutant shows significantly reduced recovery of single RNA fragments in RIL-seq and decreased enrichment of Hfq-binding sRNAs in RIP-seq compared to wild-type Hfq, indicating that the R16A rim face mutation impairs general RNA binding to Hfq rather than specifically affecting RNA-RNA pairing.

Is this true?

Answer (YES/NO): NO